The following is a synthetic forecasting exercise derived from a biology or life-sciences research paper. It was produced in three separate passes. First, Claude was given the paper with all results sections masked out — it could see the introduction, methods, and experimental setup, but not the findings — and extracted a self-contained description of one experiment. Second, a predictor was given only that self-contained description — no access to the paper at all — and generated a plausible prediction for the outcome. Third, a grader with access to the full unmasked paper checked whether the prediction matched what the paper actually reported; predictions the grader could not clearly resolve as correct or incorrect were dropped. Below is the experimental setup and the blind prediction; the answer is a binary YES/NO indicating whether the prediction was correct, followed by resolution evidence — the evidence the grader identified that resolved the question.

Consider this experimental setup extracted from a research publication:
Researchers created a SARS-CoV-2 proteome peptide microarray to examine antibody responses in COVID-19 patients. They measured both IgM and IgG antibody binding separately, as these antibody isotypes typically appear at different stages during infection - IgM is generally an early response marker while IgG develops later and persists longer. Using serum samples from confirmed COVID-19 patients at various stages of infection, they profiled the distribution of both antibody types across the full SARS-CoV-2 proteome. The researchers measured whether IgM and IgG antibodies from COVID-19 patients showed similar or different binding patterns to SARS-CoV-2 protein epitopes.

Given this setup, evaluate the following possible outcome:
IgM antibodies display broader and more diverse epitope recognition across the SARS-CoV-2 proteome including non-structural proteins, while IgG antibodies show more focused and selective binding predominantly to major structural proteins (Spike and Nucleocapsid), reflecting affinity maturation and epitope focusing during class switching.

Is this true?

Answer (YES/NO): NO